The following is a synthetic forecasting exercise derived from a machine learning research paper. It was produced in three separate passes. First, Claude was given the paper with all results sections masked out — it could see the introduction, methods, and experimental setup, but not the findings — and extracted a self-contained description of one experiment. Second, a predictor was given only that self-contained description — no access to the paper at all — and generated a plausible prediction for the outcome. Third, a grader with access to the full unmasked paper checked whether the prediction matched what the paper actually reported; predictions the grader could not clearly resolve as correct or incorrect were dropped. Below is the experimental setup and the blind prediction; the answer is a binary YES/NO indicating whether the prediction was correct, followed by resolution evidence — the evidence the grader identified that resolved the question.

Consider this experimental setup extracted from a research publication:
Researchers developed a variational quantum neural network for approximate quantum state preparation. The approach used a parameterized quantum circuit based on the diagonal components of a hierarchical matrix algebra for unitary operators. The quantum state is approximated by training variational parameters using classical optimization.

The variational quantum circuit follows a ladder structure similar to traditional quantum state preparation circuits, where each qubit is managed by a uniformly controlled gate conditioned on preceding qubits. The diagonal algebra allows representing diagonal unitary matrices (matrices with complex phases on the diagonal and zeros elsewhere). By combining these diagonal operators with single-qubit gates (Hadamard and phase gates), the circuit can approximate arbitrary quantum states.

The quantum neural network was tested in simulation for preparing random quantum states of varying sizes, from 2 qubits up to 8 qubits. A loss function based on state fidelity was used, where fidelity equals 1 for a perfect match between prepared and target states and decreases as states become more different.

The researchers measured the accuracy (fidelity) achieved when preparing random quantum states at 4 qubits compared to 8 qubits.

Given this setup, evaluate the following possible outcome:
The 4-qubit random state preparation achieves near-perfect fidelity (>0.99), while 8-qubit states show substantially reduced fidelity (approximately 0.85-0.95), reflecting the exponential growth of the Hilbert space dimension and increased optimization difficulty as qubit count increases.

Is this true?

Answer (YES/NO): NO